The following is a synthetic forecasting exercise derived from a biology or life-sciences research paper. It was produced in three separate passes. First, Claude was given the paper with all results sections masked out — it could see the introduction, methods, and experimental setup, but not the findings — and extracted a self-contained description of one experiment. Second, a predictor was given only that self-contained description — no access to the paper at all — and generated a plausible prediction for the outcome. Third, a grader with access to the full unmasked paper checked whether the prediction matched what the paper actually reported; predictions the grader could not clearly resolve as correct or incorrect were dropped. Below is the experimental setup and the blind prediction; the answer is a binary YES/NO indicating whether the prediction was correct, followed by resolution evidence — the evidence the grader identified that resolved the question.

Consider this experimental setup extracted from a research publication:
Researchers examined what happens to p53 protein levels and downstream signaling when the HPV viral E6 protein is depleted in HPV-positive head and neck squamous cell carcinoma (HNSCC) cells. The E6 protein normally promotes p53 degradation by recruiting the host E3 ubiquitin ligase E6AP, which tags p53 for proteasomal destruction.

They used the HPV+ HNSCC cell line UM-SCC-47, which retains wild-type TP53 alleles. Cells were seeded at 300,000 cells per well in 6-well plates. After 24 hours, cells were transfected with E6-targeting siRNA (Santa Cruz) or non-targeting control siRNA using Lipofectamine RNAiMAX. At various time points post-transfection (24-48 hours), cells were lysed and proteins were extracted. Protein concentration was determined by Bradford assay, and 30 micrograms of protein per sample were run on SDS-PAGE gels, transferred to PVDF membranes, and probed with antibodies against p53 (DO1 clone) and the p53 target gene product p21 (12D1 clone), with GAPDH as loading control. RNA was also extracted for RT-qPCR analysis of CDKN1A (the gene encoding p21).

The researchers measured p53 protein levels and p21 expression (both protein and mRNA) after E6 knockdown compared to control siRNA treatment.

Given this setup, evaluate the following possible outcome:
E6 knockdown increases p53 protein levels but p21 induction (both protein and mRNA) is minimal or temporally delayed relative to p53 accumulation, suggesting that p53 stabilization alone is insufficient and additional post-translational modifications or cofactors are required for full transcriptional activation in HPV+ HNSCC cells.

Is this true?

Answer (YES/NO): NO